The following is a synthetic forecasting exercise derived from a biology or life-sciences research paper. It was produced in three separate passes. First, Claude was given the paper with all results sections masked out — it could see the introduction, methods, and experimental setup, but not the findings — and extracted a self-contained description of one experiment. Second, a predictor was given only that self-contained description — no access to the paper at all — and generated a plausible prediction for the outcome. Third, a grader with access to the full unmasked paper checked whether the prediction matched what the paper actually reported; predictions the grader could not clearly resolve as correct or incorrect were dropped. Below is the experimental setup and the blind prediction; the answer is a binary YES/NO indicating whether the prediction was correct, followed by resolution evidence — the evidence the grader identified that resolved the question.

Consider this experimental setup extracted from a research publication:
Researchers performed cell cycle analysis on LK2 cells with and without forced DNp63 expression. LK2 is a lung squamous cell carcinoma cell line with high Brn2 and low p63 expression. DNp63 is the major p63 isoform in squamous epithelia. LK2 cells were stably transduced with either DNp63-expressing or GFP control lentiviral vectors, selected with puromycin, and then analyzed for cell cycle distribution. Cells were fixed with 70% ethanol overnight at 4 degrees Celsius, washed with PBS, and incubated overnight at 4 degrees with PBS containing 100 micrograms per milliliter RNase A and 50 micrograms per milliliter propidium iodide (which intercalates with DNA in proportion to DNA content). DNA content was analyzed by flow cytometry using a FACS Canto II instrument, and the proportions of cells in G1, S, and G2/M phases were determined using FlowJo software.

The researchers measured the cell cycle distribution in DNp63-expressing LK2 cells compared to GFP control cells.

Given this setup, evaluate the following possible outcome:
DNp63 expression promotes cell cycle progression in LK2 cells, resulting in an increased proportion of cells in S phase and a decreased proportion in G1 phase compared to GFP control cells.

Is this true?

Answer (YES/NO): NO